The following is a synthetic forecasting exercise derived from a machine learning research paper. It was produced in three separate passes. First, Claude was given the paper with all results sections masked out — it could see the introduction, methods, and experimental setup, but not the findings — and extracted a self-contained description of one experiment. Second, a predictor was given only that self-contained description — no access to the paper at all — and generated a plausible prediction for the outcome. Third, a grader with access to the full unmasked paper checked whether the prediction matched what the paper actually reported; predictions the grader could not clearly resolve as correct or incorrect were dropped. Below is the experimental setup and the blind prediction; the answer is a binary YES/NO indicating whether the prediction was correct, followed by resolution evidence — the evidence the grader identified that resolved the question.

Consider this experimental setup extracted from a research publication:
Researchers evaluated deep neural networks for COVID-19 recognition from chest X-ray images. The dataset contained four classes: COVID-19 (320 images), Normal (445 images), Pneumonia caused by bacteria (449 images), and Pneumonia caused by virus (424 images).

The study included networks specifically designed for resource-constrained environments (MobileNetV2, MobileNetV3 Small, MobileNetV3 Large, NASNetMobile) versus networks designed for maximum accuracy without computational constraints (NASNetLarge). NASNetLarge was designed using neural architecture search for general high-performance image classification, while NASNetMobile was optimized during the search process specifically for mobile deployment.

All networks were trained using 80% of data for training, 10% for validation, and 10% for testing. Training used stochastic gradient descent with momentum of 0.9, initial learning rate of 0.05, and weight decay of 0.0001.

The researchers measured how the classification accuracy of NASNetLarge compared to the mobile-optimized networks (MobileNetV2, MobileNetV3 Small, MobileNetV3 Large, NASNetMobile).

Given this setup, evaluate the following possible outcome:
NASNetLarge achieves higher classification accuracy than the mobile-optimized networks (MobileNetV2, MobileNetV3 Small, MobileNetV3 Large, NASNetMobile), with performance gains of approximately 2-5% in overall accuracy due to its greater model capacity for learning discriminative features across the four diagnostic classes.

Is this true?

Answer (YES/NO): NO